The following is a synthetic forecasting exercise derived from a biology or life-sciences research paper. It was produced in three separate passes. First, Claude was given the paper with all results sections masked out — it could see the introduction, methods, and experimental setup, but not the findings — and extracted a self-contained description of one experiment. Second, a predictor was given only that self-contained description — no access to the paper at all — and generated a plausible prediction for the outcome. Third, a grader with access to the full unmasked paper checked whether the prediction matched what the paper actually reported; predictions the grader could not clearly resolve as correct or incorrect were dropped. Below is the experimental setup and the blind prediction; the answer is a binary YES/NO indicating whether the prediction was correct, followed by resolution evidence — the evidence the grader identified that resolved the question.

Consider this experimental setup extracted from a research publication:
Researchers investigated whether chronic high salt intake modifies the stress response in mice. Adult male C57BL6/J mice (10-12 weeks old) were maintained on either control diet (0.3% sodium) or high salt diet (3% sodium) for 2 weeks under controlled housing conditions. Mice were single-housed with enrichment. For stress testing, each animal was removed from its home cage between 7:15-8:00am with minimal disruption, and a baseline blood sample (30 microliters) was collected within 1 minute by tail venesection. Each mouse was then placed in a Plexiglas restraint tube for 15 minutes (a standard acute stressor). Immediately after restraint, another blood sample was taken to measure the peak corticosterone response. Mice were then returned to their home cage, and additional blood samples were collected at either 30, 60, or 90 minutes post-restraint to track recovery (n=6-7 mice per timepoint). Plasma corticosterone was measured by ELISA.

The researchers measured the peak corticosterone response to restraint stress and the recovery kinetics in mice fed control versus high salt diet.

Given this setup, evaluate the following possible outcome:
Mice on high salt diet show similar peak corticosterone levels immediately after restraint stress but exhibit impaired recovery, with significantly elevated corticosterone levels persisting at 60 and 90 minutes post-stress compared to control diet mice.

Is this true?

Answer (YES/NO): NO